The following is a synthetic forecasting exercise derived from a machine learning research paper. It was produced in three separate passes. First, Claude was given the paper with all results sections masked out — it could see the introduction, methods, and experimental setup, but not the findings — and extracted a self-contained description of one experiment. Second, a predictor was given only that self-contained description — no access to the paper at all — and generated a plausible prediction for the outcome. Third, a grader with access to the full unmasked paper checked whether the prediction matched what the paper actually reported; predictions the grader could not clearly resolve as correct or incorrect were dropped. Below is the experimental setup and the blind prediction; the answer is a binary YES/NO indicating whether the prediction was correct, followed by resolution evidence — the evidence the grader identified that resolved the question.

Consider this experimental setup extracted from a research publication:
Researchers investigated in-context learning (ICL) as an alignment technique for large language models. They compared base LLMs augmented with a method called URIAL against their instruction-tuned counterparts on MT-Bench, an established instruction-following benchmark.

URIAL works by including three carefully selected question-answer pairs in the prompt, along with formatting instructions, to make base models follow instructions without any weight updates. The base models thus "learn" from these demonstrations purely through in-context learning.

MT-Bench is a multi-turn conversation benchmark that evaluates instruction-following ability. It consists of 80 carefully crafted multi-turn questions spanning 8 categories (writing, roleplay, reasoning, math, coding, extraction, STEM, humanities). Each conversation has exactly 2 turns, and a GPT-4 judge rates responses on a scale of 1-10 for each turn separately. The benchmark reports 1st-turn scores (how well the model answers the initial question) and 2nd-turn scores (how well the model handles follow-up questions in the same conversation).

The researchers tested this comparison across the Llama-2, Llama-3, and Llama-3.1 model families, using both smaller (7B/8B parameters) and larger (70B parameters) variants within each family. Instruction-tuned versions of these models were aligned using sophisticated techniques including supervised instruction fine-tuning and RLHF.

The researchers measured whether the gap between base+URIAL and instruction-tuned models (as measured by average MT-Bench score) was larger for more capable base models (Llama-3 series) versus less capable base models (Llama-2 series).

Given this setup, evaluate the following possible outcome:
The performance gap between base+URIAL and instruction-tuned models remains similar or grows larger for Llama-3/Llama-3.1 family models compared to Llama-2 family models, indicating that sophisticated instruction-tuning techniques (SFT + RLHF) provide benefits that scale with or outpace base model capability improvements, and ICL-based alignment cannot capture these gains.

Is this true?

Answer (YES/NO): YES